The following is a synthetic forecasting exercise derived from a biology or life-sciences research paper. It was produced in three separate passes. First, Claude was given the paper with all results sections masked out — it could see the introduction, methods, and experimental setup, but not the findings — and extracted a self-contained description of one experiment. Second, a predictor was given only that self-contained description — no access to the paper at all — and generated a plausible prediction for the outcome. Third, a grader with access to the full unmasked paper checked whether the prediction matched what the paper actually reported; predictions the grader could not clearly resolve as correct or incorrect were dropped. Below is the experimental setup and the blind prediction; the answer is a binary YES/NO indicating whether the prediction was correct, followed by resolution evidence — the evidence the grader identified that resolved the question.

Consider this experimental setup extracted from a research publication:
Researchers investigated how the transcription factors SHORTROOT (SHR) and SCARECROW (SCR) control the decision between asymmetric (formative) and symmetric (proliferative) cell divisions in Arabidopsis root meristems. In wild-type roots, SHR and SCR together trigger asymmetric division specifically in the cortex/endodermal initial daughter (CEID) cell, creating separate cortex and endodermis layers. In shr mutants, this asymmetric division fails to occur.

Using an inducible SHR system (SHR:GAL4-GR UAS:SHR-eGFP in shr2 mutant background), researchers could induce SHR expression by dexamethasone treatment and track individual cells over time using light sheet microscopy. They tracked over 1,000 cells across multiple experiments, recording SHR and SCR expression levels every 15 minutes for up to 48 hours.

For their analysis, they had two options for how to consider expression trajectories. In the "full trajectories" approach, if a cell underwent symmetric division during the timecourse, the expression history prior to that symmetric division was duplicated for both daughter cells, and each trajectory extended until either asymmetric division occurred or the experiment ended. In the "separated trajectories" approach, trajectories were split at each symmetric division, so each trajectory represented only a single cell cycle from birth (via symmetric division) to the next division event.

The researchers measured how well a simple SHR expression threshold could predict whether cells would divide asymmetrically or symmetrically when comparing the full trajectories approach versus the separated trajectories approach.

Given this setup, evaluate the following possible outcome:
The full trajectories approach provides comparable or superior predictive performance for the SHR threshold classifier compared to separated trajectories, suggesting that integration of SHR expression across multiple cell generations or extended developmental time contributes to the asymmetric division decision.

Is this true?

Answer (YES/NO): NO